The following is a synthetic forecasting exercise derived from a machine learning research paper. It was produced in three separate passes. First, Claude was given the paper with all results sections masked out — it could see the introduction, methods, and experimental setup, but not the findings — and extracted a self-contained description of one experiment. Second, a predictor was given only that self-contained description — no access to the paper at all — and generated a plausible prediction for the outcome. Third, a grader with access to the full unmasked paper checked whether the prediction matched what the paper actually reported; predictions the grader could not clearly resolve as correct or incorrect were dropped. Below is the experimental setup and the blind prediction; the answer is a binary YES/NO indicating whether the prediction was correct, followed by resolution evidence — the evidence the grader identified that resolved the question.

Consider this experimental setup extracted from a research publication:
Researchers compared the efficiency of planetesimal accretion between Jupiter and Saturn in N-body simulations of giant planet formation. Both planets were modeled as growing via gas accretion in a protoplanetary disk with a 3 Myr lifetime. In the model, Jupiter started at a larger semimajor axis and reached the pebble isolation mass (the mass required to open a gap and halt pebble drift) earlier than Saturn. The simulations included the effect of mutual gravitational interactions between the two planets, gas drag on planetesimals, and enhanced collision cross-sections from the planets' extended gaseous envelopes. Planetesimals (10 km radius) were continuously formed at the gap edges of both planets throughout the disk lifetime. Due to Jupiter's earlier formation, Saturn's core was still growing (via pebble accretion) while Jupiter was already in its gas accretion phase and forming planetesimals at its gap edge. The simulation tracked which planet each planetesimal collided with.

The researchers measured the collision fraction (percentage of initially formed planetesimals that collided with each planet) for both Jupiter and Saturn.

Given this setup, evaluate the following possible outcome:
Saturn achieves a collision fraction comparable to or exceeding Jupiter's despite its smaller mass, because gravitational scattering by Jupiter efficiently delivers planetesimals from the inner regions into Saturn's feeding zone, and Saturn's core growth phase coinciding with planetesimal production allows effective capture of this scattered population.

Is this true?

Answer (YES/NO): NO